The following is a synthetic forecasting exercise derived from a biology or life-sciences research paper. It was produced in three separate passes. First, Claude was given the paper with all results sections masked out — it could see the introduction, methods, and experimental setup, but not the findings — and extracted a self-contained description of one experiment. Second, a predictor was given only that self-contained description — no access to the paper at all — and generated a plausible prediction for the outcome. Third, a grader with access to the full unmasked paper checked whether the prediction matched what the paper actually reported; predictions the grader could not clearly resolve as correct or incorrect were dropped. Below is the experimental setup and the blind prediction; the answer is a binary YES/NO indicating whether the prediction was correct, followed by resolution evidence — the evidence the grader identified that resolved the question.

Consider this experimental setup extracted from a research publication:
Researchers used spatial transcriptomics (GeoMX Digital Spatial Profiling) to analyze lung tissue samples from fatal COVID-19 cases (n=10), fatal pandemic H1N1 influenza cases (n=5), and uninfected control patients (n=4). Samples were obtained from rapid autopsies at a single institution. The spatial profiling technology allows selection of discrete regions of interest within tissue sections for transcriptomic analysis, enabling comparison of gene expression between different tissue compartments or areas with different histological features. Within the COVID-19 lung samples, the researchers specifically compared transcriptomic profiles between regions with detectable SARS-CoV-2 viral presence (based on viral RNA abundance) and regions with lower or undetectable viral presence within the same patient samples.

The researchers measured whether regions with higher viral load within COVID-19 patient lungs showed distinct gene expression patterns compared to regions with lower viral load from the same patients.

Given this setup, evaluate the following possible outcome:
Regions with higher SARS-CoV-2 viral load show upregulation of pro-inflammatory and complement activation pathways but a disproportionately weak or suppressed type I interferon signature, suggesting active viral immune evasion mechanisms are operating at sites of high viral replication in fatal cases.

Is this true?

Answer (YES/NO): NO